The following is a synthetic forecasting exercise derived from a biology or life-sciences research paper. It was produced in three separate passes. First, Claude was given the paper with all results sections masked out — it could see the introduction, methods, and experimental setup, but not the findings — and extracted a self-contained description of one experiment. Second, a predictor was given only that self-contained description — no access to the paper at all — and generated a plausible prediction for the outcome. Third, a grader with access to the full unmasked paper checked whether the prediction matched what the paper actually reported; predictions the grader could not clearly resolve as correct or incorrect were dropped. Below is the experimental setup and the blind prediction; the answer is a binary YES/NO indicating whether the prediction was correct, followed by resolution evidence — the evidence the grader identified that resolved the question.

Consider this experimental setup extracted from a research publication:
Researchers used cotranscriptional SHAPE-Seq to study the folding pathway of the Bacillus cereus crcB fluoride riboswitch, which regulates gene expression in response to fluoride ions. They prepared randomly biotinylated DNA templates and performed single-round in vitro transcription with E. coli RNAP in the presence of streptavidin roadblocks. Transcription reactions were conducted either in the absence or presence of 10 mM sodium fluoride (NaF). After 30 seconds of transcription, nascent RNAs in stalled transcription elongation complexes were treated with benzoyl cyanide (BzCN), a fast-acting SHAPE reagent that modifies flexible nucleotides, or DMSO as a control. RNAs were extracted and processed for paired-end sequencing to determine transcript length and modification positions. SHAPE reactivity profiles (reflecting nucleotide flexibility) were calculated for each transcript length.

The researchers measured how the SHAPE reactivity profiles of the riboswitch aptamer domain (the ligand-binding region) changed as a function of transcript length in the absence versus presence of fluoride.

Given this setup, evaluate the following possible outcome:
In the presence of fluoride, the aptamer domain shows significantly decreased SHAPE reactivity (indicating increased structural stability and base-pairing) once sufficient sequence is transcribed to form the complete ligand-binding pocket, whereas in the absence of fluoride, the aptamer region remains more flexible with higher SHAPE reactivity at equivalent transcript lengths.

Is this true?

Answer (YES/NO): NO